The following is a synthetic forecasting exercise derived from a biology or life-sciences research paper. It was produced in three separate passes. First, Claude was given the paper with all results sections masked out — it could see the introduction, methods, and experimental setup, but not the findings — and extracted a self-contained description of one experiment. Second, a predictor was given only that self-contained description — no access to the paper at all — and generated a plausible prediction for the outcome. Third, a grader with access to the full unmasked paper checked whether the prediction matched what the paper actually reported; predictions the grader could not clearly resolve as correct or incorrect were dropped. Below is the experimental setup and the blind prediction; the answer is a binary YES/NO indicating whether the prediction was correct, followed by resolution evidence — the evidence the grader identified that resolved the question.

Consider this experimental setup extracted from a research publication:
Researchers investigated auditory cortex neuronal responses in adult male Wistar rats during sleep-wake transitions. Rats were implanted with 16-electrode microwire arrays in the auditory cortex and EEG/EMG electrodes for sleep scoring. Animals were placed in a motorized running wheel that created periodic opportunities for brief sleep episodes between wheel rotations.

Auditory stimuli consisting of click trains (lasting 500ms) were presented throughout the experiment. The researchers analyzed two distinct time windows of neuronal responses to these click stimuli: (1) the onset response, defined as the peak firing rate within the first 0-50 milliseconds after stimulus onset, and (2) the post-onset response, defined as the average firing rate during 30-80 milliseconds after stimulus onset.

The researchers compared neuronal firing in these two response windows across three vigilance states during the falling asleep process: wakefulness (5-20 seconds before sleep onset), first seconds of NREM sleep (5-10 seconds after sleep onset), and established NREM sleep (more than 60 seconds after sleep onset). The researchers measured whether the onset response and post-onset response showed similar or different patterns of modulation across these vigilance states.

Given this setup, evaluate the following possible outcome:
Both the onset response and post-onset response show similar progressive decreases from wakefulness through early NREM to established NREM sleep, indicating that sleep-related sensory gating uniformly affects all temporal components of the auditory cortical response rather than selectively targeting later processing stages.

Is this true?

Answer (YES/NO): NO